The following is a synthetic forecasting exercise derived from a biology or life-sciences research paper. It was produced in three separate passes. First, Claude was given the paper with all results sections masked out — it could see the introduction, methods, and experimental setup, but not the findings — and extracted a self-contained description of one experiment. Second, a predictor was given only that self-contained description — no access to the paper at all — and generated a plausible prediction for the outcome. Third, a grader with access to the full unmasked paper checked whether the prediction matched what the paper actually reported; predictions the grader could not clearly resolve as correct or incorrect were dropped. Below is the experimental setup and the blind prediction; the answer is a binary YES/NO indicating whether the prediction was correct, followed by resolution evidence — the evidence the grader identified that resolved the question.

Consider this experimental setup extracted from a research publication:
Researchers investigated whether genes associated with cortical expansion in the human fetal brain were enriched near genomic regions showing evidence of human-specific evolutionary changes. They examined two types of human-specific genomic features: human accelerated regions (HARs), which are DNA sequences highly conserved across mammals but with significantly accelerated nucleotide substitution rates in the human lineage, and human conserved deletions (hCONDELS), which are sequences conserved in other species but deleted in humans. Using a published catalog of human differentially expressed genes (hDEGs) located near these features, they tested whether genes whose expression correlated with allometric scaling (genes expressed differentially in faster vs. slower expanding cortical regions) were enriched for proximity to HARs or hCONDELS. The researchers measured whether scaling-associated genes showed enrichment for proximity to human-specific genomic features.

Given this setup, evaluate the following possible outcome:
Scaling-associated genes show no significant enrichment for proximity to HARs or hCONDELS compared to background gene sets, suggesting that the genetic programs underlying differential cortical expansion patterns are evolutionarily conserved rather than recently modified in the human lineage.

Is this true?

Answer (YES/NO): NO